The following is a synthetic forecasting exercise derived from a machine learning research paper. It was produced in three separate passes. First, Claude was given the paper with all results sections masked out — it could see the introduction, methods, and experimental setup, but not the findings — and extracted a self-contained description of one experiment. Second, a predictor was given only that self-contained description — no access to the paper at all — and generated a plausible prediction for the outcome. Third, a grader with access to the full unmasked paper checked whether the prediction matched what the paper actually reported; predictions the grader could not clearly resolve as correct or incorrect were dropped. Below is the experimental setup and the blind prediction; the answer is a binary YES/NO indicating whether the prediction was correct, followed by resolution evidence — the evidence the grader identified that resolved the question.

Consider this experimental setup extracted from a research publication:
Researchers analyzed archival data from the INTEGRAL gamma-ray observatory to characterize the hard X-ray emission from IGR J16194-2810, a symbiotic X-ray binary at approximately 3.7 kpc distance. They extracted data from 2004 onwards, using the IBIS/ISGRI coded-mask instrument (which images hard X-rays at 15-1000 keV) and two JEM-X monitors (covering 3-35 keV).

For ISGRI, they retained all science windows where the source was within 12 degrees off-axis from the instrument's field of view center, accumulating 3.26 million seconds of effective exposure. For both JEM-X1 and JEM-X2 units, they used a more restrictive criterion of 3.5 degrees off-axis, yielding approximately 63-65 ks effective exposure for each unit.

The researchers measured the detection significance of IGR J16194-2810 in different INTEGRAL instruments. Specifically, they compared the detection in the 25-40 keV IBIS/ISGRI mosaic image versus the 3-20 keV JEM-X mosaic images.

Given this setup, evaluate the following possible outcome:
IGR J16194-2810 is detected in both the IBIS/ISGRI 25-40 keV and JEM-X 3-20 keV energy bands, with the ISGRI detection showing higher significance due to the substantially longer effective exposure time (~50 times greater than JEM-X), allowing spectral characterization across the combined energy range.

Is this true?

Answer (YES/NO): YES